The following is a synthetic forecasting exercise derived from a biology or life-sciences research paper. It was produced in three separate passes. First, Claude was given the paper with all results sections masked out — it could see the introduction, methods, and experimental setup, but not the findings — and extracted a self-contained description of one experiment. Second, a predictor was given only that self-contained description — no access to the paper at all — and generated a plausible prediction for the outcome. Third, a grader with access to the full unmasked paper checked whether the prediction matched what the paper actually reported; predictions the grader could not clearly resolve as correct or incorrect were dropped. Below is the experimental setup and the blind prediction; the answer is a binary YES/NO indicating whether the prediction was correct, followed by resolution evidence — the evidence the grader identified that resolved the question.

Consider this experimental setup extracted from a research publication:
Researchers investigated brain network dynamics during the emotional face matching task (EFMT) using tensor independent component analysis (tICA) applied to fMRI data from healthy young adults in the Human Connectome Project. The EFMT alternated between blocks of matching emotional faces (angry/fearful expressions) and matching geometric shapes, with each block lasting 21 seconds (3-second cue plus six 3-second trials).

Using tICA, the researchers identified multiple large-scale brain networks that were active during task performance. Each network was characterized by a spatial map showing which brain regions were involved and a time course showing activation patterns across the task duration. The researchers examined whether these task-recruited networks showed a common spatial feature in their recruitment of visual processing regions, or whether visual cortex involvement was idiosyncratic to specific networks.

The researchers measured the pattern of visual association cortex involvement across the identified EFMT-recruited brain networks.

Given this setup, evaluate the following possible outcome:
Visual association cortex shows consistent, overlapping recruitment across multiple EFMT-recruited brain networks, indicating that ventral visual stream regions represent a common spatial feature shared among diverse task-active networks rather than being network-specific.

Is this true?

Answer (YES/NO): YES